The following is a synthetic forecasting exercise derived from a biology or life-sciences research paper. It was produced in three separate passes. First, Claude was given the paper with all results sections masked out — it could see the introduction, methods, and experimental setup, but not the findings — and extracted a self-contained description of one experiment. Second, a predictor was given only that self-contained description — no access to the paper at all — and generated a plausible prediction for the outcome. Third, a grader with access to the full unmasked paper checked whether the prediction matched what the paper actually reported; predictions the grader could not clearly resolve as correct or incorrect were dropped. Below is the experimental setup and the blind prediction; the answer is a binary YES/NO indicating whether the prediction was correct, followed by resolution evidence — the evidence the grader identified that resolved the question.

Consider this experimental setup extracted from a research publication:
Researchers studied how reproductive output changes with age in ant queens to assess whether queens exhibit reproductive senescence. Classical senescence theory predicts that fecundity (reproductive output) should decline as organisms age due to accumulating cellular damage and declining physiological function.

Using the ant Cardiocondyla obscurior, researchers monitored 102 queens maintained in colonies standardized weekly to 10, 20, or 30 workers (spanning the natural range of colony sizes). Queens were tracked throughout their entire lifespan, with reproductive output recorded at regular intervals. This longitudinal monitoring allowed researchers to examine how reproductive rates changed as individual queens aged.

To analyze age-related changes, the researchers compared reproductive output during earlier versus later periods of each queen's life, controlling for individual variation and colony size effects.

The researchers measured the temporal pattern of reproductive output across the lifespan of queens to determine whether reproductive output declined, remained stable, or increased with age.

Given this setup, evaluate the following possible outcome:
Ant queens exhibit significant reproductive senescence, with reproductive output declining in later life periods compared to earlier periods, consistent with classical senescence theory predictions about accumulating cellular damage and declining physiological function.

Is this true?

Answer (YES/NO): NO